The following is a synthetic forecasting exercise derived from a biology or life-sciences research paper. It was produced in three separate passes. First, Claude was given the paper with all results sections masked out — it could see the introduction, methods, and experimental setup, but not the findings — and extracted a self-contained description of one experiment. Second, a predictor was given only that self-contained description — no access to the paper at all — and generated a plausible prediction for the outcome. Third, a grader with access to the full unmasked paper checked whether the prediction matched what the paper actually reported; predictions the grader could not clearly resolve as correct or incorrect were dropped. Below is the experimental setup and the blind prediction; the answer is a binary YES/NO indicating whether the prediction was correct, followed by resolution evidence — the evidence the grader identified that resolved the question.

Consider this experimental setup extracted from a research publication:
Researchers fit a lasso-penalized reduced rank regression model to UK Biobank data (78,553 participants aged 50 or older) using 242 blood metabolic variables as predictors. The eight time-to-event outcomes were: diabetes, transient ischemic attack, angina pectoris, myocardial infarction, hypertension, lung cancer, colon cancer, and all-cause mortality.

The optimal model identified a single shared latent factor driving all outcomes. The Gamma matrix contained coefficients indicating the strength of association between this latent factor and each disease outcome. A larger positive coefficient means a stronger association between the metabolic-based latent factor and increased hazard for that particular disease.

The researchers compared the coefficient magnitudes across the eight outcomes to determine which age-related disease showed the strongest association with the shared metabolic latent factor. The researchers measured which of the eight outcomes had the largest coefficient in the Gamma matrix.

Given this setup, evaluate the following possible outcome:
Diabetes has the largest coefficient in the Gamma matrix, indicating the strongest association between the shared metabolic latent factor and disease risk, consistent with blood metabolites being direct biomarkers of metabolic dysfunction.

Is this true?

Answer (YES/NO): YES